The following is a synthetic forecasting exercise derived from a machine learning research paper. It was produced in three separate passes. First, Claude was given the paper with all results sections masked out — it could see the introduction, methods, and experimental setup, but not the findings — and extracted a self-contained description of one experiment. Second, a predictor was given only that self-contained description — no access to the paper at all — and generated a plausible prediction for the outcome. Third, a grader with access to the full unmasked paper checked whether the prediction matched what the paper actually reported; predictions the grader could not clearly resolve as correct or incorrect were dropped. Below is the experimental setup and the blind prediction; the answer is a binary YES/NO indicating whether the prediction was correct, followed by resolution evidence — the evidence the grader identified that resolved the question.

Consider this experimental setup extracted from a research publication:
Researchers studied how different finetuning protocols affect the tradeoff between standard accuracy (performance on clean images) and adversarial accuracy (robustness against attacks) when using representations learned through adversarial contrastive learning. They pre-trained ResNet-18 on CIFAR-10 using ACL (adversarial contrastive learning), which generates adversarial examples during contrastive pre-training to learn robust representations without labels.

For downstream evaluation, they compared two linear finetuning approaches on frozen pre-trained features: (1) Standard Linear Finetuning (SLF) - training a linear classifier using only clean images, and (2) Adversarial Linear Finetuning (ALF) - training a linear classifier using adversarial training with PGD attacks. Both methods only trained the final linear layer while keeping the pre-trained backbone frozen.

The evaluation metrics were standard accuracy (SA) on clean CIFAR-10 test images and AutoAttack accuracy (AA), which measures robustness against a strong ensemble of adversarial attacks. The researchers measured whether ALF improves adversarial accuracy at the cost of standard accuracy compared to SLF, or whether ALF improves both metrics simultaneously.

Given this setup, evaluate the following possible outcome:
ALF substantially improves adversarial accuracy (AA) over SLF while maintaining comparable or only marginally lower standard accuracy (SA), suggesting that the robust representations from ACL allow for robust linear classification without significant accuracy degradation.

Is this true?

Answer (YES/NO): NO